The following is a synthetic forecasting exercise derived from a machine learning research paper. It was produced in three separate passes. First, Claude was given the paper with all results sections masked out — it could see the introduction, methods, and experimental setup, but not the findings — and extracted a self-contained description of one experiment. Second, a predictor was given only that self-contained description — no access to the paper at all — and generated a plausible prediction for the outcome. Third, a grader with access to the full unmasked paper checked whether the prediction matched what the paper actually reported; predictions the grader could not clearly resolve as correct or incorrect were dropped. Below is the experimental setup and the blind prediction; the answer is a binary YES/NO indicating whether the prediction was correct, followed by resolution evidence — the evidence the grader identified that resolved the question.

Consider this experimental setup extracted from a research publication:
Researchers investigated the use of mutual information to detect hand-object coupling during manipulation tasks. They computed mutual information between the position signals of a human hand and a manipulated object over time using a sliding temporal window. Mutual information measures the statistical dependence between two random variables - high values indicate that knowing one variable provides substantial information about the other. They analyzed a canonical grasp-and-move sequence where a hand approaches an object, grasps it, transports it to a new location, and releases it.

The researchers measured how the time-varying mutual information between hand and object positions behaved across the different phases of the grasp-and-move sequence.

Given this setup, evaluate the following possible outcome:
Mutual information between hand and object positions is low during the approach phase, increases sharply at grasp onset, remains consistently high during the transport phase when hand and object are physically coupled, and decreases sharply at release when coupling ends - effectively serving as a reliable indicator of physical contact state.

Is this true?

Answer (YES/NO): NO